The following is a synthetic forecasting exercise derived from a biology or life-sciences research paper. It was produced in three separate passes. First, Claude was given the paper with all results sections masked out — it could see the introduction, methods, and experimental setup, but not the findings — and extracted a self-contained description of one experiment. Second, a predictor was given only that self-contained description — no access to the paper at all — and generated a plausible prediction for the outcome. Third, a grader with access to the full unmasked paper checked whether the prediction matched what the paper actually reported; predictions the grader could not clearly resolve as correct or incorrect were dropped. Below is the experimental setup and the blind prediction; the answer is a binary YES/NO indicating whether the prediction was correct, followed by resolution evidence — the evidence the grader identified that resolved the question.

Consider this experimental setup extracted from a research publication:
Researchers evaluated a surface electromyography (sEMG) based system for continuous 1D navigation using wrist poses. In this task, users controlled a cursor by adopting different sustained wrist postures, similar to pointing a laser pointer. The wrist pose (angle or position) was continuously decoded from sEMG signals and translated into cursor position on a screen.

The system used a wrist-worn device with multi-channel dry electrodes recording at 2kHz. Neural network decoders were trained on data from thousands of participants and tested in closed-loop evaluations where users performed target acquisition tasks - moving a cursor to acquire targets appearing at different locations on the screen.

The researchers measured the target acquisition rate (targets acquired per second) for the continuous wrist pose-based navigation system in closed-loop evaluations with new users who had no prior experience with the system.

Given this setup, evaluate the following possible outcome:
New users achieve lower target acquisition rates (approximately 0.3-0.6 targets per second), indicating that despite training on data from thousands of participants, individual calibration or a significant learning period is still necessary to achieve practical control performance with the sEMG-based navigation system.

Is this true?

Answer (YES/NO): YES